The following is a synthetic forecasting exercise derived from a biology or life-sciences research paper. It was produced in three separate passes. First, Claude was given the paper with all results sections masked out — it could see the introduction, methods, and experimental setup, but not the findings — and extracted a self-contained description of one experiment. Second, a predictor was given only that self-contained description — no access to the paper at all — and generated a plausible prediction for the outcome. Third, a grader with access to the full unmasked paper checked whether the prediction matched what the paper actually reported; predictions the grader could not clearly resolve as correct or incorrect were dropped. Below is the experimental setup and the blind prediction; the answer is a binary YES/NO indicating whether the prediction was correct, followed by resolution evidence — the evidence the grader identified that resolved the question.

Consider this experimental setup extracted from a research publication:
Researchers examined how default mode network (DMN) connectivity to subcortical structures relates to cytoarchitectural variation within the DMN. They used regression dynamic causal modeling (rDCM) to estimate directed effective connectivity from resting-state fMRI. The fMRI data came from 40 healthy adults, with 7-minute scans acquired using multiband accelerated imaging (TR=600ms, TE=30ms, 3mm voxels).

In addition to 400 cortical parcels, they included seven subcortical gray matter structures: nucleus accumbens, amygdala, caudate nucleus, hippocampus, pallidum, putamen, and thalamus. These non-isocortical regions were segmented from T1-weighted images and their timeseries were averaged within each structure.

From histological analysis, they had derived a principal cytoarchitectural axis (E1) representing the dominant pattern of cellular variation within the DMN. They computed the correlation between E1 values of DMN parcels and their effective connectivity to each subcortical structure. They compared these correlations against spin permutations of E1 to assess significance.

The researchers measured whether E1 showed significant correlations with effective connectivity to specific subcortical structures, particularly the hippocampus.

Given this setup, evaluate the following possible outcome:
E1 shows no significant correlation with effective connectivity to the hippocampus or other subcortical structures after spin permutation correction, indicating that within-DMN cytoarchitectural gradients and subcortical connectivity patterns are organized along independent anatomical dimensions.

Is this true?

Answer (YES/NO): NO